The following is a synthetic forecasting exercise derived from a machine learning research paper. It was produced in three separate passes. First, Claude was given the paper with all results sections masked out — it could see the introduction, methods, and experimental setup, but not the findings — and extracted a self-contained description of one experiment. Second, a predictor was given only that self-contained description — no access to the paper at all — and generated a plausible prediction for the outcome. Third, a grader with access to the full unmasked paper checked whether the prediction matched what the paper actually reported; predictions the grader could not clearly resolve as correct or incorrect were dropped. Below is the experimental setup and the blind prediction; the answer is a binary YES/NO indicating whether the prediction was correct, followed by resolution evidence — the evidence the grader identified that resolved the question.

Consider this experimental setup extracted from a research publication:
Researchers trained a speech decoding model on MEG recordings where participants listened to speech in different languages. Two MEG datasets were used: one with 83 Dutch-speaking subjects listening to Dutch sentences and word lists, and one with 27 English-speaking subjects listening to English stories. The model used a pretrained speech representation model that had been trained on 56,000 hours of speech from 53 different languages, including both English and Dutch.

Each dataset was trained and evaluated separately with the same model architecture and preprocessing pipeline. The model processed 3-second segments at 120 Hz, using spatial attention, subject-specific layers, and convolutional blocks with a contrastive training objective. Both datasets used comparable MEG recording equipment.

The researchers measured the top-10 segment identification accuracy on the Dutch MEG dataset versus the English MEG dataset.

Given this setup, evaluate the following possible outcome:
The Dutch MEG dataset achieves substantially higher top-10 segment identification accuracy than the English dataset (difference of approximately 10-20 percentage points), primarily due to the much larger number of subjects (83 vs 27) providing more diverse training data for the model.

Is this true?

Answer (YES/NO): NO